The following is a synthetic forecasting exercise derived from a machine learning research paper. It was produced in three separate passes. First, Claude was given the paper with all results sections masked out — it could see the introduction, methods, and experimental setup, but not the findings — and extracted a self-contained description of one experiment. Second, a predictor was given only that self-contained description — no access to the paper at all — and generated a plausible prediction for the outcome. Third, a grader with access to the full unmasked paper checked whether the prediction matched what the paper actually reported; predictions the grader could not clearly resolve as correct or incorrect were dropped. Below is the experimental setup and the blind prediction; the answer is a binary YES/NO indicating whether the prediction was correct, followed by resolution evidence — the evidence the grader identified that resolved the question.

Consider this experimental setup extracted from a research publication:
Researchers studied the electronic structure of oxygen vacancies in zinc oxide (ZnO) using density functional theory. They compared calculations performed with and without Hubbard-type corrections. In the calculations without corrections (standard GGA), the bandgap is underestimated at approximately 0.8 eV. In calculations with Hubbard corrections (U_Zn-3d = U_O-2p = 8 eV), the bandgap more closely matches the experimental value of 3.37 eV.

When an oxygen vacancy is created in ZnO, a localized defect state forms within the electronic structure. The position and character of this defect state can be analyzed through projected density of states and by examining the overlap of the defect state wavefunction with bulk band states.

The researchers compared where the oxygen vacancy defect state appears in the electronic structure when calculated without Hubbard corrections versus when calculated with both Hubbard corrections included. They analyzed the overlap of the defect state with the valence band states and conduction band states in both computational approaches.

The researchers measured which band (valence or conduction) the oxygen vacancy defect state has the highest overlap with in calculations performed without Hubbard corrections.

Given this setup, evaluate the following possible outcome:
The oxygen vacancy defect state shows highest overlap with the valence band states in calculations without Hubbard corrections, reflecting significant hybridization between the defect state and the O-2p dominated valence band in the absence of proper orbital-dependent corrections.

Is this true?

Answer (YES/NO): NO